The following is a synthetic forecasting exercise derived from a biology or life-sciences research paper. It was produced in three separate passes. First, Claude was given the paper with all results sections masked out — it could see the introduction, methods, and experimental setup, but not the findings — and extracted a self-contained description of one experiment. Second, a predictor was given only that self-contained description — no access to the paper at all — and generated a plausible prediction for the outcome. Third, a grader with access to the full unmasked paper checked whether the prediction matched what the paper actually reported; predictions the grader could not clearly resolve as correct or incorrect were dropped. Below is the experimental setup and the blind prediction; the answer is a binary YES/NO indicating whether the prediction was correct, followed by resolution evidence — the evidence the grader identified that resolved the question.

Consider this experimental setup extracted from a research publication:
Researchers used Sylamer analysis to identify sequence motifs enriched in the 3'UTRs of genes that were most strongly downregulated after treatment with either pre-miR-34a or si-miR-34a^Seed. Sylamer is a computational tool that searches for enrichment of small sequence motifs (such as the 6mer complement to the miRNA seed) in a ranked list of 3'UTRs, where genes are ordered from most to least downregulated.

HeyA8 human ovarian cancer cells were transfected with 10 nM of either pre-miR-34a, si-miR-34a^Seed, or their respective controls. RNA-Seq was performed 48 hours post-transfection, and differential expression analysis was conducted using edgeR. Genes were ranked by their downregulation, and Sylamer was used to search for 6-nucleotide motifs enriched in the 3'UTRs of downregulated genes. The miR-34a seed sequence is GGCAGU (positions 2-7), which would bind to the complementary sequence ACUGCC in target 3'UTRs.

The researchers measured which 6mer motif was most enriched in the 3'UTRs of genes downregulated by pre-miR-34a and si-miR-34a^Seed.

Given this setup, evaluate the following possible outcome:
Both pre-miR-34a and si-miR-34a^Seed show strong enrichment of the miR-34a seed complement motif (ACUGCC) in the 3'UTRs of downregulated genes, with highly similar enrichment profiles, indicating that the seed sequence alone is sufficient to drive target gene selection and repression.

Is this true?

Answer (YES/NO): YES